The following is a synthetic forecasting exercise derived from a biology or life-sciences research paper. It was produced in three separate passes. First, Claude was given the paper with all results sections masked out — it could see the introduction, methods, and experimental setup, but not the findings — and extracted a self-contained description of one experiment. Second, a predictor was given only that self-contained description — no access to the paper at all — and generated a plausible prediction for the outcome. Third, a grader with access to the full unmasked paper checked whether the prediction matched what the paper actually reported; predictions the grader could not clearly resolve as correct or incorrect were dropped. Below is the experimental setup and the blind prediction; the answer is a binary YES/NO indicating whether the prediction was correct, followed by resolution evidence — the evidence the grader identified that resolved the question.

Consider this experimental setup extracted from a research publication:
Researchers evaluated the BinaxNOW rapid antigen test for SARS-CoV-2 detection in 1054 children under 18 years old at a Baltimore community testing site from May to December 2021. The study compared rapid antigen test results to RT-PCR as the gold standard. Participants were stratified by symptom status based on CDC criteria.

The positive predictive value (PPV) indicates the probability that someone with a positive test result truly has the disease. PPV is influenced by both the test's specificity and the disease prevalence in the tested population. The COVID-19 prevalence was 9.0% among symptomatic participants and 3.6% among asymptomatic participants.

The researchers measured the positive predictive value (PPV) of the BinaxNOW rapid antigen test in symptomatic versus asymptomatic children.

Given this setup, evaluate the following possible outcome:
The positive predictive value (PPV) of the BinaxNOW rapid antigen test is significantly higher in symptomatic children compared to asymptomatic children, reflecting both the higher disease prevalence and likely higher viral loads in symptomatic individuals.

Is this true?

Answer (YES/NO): NO